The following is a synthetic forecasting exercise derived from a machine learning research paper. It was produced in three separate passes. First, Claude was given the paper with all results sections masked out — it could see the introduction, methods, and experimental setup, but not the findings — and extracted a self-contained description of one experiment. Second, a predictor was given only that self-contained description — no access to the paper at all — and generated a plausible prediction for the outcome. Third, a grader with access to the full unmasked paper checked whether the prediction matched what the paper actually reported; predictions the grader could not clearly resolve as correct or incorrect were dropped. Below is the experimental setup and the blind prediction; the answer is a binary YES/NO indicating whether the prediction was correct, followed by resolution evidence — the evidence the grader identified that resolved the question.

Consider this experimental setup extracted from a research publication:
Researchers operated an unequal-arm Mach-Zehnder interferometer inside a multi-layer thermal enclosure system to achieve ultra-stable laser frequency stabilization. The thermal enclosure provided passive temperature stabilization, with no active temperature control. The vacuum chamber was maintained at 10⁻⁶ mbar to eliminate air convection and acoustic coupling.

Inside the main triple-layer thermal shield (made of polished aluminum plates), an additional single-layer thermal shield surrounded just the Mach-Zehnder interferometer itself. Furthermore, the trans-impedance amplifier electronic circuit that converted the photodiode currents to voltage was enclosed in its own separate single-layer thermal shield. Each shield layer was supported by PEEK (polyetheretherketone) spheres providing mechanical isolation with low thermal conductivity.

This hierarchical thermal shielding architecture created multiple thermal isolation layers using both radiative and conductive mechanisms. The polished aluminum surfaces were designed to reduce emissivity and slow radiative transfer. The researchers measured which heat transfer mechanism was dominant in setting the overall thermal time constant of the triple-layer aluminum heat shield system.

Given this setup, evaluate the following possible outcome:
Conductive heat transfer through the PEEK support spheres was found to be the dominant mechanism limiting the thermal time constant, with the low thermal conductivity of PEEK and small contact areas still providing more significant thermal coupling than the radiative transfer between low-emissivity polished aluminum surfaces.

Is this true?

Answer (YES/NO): NO